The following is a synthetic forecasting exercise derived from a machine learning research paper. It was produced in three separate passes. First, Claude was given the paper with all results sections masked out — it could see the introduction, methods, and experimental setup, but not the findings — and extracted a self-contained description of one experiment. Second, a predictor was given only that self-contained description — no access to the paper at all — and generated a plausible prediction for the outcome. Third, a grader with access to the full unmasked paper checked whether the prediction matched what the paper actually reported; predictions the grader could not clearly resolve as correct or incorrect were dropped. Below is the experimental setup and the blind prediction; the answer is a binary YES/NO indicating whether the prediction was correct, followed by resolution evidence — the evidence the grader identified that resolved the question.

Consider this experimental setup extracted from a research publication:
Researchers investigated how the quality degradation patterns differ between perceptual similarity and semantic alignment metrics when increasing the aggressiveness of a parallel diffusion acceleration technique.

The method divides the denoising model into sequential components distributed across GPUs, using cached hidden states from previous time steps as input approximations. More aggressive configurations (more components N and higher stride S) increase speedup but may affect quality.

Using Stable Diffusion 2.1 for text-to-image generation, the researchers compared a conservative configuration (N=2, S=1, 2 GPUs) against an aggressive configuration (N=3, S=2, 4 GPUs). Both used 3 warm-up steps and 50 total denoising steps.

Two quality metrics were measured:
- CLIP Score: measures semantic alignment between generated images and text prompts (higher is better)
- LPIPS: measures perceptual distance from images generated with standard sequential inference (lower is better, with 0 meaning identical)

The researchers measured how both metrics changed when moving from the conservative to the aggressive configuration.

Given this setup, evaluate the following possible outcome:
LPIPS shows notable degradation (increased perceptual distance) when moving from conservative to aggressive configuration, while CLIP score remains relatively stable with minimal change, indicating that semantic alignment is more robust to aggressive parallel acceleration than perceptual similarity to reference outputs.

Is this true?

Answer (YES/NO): YES